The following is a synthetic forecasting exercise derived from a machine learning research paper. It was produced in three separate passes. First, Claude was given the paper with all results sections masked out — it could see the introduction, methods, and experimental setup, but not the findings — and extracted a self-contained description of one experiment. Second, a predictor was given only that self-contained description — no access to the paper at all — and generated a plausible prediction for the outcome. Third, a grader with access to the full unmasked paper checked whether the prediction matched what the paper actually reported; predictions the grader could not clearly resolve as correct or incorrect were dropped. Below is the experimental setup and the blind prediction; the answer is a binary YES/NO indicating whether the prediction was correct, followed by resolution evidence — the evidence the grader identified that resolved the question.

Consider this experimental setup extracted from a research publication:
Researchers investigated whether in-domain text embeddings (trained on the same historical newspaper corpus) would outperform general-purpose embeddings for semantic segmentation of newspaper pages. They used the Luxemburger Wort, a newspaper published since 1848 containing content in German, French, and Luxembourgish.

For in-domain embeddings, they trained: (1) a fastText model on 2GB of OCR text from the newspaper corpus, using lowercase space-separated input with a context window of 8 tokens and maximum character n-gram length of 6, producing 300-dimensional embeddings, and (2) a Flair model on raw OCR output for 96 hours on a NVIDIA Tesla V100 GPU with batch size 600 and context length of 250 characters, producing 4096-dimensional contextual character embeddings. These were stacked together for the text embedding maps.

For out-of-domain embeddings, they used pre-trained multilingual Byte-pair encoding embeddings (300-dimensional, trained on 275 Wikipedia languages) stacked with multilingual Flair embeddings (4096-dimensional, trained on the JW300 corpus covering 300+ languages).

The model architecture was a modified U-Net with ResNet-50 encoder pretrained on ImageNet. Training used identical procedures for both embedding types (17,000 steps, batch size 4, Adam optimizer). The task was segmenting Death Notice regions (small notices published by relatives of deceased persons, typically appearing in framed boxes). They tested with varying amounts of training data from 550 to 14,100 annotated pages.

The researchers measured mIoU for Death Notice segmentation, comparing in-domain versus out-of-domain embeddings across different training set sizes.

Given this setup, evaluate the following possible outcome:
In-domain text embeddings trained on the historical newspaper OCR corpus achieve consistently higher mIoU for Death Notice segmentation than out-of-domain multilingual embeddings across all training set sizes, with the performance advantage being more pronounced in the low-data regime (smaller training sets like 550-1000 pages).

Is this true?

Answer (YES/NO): YES